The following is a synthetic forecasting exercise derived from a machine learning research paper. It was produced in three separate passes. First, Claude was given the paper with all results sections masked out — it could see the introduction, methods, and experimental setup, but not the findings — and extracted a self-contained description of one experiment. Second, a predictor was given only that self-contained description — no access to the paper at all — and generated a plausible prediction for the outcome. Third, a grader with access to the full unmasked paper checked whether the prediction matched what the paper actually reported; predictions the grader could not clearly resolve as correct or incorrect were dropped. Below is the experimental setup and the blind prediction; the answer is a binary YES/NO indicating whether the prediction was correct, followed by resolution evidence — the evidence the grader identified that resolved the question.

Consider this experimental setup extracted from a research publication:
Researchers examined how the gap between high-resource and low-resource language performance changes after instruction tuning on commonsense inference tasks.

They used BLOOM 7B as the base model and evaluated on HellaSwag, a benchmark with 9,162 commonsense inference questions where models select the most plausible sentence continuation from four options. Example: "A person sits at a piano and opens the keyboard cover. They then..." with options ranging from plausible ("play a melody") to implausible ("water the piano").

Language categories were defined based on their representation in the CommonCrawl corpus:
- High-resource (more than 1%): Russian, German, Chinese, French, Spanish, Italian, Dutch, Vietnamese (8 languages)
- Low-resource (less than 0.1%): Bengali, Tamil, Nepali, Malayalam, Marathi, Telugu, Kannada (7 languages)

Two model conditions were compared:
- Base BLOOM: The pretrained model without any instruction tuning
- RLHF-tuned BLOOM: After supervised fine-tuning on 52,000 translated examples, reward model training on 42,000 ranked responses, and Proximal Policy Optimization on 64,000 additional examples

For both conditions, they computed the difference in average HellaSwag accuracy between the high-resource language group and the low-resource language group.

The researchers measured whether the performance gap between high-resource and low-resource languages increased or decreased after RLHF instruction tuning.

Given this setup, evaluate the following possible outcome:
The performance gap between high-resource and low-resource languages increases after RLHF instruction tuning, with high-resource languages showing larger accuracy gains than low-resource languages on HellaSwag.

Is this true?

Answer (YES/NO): YES